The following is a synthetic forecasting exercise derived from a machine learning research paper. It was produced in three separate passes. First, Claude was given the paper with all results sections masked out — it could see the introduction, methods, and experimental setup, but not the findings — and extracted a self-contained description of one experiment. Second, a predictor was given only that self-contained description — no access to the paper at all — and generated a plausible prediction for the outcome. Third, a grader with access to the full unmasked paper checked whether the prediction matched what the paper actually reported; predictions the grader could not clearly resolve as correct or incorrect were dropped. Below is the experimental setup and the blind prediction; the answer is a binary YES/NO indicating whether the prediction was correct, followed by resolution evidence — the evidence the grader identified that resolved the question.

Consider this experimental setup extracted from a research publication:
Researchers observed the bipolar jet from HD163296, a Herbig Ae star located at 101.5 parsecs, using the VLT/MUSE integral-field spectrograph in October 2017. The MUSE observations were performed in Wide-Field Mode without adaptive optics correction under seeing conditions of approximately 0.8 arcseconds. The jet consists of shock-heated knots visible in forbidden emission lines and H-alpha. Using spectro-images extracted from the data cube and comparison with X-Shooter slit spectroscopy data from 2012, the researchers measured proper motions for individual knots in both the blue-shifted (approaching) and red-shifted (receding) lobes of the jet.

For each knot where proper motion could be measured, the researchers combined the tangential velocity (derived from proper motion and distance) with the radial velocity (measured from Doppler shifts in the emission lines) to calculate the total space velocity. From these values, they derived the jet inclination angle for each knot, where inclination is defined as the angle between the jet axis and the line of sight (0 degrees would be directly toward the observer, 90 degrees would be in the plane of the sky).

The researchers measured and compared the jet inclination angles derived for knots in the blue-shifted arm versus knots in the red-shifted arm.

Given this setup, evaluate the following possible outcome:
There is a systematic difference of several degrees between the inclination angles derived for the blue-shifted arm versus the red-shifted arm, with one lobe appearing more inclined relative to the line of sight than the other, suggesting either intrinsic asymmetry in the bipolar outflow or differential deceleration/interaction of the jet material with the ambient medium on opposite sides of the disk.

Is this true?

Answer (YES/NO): NO